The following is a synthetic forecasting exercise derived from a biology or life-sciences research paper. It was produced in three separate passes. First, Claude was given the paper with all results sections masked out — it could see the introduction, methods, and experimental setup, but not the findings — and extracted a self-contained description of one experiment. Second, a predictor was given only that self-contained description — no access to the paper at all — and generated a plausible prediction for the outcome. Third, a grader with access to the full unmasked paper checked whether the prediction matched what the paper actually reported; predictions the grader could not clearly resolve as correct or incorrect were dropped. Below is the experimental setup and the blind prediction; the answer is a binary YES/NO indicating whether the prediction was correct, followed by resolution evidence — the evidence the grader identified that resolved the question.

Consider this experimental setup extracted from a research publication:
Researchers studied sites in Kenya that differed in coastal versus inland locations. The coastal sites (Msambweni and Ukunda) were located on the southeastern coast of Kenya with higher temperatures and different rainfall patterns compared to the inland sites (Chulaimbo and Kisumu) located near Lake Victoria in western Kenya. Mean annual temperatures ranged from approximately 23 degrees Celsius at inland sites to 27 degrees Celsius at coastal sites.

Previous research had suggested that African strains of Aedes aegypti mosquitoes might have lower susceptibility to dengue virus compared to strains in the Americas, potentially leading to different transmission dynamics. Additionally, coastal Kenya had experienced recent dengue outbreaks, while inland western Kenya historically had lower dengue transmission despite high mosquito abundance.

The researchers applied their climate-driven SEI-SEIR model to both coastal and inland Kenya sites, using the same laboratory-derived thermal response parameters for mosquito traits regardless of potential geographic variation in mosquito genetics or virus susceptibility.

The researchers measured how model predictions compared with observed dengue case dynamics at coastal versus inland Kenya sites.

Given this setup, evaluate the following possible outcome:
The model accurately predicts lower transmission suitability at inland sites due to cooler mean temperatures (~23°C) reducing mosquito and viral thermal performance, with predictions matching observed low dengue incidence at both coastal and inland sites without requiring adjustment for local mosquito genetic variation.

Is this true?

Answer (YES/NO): NO